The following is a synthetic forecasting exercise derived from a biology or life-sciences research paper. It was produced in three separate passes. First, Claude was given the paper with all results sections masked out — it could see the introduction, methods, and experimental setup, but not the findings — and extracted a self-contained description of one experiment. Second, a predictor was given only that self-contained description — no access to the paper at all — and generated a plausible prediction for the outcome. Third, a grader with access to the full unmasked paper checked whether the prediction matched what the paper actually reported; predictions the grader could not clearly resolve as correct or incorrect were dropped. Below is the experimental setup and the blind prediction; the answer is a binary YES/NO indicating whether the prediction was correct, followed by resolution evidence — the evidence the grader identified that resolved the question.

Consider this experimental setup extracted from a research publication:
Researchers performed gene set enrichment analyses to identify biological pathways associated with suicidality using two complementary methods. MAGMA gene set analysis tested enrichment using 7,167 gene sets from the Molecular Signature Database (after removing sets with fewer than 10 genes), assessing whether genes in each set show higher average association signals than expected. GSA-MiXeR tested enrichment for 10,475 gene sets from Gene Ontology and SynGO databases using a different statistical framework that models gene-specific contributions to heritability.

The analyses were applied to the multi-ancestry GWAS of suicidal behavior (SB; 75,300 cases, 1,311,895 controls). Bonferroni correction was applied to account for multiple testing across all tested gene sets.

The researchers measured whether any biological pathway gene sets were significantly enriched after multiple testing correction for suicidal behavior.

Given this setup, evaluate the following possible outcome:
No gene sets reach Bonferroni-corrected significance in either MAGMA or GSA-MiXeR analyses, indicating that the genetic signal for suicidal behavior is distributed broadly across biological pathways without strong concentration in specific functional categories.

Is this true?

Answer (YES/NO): NO